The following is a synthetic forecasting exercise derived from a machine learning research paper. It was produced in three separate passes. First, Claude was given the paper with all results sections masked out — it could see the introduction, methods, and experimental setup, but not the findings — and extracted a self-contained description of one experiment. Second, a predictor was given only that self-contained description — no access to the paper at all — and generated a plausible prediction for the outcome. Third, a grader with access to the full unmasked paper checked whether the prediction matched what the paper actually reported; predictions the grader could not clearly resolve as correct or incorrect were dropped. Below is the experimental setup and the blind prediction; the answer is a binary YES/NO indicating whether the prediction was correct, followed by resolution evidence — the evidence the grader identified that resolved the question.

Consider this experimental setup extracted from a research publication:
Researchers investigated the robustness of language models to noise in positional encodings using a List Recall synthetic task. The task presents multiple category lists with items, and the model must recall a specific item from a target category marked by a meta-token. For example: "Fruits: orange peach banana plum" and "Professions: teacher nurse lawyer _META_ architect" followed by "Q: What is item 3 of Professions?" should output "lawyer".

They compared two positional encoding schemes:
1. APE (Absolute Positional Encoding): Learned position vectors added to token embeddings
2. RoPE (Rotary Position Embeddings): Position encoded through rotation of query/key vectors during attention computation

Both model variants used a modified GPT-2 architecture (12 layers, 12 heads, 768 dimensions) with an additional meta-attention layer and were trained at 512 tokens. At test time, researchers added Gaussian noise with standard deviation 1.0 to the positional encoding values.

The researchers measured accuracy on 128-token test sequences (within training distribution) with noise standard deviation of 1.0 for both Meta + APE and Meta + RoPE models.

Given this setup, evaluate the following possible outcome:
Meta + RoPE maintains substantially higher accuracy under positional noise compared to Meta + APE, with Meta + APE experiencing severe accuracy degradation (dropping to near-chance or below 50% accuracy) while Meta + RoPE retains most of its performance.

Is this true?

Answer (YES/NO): NO